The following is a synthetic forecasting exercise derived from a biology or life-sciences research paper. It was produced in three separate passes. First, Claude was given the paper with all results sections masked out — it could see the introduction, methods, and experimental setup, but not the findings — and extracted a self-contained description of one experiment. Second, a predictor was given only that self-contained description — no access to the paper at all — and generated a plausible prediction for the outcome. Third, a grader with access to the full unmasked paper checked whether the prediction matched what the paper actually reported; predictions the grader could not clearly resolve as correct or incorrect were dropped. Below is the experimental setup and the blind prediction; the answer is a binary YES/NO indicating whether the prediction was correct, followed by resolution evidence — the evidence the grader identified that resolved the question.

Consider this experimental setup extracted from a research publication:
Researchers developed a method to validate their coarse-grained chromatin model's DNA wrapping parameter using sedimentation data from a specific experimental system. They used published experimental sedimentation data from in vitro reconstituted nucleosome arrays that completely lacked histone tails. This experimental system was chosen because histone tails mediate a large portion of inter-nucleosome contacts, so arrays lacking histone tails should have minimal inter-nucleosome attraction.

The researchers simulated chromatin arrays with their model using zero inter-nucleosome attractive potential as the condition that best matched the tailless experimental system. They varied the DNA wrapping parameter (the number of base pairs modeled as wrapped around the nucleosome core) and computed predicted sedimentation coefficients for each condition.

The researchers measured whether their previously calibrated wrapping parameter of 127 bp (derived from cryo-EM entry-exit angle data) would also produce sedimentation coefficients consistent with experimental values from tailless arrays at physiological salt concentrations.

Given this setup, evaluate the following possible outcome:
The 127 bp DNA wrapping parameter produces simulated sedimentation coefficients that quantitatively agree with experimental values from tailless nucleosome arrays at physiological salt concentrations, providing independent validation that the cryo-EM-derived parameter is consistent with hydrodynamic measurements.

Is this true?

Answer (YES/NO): YES